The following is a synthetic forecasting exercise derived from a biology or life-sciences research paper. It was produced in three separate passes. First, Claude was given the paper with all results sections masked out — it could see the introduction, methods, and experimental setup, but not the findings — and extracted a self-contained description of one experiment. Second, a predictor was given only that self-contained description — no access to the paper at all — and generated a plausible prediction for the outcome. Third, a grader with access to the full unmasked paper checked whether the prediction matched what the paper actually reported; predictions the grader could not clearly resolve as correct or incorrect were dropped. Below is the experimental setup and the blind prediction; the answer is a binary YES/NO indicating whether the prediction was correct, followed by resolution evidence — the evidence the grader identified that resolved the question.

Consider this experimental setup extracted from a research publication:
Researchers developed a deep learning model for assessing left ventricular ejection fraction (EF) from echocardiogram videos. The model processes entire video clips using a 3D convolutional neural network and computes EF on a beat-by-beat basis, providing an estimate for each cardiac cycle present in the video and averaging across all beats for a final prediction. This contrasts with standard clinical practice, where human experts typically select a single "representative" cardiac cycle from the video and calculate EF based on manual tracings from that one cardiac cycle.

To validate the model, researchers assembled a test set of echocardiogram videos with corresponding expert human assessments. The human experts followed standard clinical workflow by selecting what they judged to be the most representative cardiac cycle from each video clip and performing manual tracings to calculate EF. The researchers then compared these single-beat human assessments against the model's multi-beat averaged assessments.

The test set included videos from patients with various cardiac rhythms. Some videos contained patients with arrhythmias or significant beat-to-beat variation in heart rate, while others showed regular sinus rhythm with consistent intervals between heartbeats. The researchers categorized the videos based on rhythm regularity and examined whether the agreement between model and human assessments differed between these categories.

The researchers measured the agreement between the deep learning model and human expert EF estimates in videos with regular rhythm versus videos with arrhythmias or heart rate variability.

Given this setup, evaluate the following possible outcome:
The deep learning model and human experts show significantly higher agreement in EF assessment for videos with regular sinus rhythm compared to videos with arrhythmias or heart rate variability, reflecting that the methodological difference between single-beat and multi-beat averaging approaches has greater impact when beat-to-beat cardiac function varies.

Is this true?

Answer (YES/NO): YES